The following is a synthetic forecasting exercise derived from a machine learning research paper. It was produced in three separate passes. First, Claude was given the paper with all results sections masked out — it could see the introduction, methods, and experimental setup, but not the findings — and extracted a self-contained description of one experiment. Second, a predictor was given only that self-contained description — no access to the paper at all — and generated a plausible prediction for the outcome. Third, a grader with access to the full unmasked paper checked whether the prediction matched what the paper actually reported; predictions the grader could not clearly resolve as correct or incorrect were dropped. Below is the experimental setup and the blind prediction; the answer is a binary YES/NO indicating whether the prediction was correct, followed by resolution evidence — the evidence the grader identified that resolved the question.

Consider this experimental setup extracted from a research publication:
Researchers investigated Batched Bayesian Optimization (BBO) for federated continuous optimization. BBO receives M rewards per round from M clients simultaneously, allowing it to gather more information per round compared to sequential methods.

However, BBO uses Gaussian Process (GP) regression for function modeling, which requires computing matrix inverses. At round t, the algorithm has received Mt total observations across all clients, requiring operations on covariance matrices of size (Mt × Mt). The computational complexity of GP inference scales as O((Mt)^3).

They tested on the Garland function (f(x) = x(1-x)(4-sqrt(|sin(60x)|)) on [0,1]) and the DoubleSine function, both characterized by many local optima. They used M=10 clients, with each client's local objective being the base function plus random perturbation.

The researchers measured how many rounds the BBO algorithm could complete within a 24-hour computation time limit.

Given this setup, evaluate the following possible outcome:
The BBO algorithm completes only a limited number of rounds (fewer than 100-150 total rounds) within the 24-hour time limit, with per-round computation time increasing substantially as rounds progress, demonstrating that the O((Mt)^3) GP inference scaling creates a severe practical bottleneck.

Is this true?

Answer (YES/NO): YES